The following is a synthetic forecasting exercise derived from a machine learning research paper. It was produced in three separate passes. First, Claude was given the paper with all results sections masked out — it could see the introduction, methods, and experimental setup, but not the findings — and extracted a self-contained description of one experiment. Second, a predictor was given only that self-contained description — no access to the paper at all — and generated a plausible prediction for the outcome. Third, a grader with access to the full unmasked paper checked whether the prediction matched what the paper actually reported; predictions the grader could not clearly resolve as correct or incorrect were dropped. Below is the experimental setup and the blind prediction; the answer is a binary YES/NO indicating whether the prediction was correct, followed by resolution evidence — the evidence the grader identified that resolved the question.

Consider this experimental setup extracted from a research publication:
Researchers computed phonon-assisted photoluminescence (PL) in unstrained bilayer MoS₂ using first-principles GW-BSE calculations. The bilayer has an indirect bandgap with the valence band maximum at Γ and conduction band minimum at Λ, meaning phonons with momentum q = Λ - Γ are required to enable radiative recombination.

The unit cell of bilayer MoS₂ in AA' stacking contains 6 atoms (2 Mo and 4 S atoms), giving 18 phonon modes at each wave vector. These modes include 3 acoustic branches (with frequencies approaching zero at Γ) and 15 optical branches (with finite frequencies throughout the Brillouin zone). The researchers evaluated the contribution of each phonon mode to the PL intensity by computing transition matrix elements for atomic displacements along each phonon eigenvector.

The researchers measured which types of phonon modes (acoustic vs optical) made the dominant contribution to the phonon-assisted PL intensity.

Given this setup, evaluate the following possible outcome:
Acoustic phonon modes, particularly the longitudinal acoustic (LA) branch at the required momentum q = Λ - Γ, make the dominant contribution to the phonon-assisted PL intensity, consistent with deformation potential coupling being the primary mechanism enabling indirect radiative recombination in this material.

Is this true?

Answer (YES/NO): NO